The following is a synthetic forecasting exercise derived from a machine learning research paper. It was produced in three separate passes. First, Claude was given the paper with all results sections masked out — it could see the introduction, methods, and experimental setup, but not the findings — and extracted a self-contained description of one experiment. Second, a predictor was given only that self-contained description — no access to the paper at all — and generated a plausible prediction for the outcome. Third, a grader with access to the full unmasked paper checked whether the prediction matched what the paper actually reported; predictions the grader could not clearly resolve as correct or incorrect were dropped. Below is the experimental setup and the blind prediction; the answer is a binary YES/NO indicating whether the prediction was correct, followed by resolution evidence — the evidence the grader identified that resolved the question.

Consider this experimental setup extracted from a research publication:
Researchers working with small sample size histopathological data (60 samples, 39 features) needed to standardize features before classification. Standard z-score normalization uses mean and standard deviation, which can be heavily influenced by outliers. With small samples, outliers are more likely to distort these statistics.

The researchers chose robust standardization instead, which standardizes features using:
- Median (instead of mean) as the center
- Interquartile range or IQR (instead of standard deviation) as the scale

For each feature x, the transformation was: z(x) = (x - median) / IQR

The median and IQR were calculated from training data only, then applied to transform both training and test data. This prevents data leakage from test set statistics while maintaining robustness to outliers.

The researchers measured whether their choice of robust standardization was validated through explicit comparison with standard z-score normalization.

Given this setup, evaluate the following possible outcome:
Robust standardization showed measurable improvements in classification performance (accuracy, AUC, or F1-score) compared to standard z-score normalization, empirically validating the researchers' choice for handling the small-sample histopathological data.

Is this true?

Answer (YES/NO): NO